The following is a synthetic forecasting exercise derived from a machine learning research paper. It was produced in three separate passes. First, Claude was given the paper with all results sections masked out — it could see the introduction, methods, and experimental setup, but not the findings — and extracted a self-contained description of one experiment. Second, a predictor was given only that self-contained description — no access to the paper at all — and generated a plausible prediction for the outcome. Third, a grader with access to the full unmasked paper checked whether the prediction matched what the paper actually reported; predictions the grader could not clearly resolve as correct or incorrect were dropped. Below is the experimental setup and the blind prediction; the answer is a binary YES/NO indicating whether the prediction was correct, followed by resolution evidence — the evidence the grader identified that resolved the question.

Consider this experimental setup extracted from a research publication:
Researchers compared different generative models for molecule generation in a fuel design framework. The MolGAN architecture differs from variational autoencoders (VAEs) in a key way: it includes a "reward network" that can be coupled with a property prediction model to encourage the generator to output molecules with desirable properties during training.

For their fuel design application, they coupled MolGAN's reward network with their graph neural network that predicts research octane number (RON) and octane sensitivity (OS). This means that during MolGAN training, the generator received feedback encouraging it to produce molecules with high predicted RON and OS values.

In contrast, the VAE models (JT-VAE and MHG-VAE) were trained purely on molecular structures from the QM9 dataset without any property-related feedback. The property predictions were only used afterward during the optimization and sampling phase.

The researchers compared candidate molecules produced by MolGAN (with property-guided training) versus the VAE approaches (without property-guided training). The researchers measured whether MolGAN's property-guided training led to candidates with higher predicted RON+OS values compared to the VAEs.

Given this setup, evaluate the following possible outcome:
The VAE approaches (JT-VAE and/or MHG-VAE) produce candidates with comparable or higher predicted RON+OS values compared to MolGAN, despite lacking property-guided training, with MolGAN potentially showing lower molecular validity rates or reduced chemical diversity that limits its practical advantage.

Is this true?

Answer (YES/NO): YES